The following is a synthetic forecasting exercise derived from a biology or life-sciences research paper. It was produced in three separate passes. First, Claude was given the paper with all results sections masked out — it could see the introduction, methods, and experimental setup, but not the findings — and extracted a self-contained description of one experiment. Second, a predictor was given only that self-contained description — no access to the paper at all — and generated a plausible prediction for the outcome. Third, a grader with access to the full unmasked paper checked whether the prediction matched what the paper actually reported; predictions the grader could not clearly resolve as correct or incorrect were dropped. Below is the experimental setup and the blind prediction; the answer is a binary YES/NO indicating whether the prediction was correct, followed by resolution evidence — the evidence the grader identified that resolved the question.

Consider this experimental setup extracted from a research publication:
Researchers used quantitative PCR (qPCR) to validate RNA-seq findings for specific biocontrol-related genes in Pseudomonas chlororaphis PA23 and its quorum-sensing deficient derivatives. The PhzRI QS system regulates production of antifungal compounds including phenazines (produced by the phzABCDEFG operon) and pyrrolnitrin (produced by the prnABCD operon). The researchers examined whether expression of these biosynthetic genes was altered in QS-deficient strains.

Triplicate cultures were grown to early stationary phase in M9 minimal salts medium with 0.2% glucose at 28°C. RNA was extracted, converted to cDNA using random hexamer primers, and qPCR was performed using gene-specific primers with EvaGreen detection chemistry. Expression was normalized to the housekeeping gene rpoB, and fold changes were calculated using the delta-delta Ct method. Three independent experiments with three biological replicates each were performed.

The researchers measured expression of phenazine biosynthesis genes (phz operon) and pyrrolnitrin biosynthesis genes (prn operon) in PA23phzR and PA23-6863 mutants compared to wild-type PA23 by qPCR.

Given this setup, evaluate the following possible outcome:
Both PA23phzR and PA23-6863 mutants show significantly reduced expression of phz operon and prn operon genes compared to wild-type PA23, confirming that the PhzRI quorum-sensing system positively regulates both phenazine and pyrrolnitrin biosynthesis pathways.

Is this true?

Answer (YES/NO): YES